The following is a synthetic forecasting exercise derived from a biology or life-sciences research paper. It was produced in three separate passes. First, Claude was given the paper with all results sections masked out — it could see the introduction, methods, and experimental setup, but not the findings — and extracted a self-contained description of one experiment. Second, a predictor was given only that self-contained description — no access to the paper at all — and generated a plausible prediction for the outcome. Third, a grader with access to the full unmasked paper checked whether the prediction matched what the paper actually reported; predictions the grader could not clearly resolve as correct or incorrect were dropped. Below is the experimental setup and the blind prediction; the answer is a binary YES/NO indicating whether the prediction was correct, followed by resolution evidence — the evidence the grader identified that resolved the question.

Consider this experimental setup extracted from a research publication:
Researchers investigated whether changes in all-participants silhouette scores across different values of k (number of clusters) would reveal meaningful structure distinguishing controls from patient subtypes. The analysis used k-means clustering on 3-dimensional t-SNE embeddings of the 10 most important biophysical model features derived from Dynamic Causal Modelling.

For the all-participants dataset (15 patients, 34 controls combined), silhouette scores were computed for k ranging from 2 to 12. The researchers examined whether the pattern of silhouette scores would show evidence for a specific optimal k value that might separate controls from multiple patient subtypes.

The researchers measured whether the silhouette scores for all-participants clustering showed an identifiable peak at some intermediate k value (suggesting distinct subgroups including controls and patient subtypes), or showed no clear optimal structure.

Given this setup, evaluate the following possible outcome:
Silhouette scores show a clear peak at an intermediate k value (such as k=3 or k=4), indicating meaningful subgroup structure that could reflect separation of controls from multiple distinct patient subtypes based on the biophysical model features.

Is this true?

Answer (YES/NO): NO